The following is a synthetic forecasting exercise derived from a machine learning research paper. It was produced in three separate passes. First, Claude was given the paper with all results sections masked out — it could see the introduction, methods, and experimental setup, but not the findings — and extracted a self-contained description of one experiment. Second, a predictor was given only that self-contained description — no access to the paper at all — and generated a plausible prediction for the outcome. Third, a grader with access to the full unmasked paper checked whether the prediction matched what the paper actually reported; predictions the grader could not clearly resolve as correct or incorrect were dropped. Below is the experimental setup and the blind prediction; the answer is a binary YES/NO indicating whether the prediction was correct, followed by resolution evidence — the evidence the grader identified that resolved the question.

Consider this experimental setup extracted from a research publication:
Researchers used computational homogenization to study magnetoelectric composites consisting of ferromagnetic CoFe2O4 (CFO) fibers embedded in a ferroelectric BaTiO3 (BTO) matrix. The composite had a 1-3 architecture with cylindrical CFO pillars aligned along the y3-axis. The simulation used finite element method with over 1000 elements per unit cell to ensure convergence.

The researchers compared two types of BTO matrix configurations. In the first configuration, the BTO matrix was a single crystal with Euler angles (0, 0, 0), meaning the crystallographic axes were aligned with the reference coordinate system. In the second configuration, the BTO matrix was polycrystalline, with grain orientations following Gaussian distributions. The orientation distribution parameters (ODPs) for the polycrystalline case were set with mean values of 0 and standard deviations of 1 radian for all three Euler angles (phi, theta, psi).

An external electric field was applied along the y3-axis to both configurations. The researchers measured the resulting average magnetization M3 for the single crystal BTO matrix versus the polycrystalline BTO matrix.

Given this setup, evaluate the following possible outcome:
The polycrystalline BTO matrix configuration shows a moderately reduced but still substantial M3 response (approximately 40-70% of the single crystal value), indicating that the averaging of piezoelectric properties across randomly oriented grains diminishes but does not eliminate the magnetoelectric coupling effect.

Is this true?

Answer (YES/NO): NO